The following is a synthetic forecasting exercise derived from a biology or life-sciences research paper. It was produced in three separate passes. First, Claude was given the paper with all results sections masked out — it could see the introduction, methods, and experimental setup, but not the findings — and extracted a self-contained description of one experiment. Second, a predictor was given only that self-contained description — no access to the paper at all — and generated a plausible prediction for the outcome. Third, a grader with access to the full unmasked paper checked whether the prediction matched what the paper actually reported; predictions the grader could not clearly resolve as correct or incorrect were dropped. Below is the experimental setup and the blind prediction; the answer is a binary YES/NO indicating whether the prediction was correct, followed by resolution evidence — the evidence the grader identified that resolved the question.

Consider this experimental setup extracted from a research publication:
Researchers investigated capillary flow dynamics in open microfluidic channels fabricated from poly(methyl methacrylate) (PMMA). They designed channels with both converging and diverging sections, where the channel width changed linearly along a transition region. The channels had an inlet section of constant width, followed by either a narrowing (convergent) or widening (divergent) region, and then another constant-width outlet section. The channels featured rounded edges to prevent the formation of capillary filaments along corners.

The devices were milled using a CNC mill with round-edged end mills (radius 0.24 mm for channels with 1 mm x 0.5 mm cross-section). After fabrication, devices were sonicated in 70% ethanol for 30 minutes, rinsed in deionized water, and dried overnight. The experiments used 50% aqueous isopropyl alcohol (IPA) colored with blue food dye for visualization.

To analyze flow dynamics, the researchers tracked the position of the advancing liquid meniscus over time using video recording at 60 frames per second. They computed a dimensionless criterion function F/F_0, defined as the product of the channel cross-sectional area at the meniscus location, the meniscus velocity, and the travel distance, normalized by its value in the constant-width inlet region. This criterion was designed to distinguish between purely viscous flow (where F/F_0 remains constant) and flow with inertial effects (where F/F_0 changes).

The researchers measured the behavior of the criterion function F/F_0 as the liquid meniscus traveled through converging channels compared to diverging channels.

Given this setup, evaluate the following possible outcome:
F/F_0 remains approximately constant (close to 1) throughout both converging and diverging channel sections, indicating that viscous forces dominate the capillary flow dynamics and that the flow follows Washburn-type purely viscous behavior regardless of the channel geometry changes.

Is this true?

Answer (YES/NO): NO